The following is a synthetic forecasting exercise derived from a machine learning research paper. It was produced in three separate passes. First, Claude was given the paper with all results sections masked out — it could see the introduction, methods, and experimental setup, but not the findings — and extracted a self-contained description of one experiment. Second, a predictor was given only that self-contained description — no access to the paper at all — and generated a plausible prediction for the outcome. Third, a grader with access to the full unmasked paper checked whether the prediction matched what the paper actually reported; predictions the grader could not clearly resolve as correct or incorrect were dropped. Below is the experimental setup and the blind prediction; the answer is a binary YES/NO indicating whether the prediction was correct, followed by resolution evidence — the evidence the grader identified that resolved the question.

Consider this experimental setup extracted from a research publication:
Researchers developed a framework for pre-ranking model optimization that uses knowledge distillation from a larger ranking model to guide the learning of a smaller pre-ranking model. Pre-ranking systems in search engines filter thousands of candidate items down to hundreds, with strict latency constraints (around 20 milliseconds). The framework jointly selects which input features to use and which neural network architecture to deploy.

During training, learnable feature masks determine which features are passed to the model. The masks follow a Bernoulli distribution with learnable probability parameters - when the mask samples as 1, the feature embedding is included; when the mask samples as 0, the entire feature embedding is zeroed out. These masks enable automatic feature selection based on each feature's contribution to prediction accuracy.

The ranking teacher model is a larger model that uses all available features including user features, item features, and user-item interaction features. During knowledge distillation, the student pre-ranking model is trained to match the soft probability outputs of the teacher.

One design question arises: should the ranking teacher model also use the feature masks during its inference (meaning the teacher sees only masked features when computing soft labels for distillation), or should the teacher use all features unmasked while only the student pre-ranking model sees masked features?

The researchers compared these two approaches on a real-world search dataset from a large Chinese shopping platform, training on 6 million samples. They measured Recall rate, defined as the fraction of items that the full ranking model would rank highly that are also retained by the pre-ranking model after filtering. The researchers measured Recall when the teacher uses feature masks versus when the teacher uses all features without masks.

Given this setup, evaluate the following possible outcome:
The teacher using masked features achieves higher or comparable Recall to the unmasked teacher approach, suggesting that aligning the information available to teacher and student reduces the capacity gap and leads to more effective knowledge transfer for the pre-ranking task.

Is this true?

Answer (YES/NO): NO